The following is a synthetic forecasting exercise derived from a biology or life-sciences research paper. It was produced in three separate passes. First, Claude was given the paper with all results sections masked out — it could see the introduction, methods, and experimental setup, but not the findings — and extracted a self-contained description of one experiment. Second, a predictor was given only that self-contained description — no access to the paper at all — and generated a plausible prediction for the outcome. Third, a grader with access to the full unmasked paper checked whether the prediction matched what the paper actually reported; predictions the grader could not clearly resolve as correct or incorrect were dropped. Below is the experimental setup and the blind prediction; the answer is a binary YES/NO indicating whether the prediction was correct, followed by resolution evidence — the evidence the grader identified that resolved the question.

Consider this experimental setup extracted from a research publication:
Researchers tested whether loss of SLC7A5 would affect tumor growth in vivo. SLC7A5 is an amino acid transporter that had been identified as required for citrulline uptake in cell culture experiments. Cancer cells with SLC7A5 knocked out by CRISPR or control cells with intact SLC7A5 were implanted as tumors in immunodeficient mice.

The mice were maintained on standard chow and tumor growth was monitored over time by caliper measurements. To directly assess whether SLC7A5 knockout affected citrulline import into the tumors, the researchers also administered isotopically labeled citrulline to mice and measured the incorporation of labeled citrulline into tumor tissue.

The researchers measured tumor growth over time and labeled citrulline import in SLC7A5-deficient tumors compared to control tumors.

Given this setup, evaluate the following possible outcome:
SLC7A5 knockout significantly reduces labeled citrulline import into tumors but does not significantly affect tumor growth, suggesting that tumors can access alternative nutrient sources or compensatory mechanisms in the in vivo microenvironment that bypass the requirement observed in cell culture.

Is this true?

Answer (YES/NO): NO